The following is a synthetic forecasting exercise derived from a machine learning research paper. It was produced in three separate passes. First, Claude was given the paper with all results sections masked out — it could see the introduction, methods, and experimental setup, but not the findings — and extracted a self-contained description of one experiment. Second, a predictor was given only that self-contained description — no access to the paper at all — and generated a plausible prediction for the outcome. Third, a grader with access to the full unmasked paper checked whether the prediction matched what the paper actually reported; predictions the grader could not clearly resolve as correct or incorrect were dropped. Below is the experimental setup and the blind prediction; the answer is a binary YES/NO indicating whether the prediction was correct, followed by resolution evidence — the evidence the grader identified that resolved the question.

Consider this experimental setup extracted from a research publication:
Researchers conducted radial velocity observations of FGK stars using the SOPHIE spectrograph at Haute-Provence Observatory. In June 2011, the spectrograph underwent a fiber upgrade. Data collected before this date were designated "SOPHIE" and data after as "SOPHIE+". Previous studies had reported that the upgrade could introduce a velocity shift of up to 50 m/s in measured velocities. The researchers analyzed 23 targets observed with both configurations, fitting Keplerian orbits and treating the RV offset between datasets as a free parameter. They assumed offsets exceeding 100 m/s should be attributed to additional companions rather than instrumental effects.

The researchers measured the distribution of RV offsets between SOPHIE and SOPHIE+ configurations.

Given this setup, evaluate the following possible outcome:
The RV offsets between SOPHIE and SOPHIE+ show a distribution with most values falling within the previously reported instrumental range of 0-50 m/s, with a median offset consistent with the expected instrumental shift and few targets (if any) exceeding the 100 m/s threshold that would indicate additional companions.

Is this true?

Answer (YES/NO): YES